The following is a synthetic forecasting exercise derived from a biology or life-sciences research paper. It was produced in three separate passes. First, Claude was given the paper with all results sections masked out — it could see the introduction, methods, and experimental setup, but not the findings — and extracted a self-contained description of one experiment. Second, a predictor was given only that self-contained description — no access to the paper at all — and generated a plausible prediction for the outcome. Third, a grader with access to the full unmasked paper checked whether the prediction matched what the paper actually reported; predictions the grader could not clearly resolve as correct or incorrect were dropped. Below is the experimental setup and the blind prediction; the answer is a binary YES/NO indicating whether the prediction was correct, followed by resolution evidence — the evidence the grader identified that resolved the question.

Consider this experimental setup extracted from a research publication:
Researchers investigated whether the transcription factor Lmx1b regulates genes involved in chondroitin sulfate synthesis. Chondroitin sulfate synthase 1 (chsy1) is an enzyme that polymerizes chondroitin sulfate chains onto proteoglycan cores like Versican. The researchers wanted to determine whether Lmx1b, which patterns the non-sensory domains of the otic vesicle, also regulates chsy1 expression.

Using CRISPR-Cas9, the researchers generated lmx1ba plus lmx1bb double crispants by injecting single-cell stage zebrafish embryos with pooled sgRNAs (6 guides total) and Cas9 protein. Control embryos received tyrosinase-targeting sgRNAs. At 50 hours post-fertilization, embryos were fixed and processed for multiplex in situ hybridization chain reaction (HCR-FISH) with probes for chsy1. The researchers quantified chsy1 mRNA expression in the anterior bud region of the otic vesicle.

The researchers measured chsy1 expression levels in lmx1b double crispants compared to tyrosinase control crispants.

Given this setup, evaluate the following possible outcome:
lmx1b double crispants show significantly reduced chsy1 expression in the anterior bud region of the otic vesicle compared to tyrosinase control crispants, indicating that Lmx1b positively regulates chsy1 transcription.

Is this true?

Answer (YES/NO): YES